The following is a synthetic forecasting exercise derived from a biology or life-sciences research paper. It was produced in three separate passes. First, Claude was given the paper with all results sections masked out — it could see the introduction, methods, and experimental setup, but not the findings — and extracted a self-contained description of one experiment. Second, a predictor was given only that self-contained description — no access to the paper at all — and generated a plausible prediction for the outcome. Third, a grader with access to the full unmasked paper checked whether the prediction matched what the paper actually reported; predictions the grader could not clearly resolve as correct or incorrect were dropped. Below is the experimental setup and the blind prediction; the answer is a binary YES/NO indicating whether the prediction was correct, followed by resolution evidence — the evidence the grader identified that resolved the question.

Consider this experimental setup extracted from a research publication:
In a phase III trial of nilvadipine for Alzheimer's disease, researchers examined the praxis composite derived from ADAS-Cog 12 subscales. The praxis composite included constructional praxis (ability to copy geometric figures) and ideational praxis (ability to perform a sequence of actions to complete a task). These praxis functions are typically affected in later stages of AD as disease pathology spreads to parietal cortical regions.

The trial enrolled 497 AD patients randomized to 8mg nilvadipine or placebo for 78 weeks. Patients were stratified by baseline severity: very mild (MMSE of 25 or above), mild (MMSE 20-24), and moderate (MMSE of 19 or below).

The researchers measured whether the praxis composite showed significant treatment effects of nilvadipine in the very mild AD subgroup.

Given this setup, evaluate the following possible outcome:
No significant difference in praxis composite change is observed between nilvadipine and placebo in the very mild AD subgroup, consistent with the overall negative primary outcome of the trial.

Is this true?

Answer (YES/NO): YES